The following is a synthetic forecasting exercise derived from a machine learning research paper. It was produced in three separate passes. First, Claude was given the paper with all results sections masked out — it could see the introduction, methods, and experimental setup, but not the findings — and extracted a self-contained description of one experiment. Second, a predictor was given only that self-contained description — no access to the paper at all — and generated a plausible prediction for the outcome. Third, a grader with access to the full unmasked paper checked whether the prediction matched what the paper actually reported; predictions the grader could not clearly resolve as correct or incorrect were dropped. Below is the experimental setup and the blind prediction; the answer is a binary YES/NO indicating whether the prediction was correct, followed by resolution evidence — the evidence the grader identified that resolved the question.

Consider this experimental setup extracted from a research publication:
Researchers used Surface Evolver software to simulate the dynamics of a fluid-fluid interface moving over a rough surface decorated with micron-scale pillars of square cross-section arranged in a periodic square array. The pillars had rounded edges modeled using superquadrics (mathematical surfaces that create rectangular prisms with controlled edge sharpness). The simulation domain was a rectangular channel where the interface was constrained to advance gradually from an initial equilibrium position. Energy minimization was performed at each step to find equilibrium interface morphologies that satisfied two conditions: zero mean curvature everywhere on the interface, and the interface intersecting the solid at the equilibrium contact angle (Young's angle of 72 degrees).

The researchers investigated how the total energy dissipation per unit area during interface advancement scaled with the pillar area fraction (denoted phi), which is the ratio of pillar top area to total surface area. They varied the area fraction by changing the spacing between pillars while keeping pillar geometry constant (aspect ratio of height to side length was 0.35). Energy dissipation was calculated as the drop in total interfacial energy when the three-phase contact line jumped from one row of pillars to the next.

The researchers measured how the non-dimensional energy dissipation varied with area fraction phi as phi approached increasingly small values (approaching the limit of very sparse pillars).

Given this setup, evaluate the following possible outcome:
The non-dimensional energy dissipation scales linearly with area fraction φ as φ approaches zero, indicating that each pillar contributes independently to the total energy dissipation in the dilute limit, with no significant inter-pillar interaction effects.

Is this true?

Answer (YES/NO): NO